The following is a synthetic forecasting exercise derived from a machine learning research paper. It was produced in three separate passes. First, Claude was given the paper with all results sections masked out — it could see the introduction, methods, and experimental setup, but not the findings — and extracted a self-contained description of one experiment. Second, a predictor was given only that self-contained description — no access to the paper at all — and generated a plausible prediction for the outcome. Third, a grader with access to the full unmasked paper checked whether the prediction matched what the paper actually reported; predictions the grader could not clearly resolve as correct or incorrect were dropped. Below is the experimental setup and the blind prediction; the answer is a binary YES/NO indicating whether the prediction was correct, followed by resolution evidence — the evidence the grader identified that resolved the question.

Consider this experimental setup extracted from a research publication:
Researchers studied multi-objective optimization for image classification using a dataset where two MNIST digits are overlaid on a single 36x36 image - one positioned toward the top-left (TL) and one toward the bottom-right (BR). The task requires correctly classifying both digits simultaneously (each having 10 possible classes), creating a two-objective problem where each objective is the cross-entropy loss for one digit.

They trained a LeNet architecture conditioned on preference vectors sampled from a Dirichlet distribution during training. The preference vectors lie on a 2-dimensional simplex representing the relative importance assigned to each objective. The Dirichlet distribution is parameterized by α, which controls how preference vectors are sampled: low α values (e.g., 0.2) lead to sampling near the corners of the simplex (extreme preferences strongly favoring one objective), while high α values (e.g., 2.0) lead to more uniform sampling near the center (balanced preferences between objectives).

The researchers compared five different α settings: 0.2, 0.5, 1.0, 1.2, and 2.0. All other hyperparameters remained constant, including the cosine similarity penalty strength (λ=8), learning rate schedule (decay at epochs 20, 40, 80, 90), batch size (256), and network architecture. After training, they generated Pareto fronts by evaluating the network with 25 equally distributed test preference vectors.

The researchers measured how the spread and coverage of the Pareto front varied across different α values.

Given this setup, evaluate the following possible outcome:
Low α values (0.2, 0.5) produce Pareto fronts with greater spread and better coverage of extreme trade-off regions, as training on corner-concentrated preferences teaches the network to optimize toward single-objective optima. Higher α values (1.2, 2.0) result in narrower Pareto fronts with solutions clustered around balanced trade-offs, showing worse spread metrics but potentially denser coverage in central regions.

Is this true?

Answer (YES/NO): NO